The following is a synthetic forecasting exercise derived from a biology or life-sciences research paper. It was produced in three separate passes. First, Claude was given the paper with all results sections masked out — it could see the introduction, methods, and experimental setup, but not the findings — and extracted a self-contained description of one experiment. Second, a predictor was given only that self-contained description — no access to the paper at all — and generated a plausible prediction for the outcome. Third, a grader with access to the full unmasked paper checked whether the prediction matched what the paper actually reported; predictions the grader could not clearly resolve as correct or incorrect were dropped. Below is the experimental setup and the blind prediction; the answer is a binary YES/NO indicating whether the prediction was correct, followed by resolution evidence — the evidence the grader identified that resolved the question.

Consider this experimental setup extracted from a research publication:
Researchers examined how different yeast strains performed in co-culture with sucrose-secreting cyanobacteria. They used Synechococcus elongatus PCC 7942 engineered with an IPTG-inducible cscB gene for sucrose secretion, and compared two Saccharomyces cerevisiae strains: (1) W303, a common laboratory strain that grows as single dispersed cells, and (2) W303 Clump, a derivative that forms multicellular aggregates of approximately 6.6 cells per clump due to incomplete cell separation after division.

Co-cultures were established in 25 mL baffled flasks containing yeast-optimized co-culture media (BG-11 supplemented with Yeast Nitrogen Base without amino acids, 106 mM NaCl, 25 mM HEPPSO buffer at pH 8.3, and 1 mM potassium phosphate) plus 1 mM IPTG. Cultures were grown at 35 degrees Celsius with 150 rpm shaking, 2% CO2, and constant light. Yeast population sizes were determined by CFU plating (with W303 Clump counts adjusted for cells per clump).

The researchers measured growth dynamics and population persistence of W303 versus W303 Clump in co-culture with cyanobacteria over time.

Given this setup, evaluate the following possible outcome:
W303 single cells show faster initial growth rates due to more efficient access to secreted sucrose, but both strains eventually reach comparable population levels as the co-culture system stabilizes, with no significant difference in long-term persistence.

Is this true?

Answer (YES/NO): NO